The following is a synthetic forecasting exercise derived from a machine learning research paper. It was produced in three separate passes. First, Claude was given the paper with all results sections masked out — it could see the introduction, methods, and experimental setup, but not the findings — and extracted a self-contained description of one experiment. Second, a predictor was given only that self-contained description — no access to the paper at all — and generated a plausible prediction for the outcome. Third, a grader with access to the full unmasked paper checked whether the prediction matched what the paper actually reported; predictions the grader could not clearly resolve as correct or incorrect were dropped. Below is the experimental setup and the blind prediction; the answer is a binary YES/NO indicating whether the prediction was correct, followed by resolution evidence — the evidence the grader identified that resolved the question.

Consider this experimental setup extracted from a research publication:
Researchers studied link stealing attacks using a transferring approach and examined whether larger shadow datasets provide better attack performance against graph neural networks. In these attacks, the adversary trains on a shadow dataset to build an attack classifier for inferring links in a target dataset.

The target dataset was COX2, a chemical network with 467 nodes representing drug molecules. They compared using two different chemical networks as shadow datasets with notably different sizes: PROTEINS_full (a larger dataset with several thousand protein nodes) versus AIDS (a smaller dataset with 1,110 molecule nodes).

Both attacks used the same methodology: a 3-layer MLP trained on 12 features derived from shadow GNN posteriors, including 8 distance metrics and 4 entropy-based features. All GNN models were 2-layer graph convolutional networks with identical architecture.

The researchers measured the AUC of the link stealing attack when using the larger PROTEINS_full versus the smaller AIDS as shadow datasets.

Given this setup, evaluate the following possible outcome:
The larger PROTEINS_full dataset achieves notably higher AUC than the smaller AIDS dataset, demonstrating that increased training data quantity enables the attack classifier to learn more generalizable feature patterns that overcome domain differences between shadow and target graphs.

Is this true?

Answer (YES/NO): YES